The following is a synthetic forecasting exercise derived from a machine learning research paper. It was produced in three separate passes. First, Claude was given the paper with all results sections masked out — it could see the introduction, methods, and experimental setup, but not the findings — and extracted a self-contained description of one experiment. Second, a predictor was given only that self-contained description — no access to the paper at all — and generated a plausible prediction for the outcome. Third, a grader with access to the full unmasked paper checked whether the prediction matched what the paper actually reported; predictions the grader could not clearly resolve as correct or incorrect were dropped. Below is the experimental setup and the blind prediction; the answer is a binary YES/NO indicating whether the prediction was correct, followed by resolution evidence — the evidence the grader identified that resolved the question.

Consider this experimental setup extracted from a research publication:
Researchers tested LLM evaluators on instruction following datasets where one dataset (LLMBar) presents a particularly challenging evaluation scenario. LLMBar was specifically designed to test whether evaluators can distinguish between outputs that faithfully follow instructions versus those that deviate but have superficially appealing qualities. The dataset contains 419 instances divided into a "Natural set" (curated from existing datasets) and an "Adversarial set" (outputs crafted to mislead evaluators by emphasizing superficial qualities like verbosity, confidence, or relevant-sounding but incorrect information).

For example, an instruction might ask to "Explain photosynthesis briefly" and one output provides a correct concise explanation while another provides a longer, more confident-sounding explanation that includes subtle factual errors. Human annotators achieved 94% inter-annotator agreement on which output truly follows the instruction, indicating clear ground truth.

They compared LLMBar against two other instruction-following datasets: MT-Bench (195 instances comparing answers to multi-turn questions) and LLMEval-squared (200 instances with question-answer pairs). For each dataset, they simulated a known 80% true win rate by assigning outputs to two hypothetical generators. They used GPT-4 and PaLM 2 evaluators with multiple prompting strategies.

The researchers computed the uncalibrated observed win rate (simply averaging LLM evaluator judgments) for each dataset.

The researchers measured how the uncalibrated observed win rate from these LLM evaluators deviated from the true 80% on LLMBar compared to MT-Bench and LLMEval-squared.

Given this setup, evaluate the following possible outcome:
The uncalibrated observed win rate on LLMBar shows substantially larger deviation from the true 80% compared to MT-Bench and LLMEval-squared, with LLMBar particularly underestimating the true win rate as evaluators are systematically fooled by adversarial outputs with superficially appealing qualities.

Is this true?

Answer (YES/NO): NO